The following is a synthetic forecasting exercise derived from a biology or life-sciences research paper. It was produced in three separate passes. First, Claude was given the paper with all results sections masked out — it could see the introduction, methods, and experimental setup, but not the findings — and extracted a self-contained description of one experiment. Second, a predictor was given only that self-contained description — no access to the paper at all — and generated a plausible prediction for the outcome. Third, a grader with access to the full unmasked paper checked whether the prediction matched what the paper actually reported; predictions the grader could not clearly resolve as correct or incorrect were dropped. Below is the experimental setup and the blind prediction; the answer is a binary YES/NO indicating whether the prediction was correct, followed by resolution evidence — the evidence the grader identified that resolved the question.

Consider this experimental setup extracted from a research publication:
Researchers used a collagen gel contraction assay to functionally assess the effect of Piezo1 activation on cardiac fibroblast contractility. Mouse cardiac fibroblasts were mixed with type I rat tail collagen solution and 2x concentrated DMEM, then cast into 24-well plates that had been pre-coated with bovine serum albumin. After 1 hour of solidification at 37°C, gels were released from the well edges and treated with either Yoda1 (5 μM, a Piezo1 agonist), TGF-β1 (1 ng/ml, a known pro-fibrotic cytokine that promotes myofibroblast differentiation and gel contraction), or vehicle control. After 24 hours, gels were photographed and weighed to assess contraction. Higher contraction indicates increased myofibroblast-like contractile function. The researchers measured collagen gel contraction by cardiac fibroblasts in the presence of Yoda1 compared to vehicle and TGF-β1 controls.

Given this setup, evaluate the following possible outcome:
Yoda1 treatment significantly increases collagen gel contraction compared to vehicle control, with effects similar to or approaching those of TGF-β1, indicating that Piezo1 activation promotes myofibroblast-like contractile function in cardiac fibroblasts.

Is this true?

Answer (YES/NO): NO